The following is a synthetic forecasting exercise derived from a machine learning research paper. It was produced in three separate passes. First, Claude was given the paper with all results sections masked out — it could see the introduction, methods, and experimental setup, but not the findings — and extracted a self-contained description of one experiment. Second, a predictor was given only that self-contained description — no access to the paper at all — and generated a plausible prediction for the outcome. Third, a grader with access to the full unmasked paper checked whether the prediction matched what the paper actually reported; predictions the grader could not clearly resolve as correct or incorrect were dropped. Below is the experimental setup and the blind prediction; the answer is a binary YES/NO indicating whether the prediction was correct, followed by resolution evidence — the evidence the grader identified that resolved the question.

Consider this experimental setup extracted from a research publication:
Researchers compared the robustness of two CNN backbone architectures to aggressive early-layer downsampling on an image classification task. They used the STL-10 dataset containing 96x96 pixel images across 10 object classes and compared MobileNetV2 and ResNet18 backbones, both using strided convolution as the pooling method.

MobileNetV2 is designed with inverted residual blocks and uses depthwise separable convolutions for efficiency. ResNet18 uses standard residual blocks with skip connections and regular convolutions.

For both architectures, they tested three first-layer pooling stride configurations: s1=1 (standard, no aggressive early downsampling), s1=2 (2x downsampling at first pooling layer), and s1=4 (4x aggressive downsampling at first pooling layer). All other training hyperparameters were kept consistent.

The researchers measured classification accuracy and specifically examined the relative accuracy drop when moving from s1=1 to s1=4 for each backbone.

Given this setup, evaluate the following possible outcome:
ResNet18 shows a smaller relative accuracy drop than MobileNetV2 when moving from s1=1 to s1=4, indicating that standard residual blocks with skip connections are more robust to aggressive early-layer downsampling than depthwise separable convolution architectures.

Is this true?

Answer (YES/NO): YES